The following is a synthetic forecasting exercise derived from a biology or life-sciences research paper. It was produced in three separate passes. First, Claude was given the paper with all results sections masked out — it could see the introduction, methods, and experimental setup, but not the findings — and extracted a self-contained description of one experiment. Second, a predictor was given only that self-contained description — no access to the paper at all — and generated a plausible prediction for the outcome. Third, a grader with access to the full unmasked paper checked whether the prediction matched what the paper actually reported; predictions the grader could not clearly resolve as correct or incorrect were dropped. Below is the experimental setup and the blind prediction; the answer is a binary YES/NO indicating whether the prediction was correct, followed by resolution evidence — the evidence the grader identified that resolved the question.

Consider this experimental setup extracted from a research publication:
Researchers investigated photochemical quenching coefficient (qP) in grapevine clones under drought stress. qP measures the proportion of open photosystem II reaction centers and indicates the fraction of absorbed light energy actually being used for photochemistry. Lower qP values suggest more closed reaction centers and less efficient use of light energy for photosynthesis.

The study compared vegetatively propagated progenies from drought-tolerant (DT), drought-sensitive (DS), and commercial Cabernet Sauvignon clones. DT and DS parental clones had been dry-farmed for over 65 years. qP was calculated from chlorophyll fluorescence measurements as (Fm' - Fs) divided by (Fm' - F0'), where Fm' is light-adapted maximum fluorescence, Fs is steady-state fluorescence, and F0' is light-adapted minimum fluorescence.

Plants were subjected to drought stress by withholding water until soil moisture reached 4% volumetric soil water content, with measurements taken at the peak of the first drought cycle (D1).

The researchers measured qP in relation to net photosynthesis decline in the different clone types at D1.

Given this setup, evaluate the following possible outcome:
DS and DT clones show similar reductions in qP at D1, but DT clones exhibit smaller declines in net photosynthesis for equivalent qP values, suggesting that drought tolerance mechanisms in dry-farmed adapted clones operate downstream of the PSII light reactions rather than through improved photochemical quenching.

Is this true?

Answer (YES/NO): NO